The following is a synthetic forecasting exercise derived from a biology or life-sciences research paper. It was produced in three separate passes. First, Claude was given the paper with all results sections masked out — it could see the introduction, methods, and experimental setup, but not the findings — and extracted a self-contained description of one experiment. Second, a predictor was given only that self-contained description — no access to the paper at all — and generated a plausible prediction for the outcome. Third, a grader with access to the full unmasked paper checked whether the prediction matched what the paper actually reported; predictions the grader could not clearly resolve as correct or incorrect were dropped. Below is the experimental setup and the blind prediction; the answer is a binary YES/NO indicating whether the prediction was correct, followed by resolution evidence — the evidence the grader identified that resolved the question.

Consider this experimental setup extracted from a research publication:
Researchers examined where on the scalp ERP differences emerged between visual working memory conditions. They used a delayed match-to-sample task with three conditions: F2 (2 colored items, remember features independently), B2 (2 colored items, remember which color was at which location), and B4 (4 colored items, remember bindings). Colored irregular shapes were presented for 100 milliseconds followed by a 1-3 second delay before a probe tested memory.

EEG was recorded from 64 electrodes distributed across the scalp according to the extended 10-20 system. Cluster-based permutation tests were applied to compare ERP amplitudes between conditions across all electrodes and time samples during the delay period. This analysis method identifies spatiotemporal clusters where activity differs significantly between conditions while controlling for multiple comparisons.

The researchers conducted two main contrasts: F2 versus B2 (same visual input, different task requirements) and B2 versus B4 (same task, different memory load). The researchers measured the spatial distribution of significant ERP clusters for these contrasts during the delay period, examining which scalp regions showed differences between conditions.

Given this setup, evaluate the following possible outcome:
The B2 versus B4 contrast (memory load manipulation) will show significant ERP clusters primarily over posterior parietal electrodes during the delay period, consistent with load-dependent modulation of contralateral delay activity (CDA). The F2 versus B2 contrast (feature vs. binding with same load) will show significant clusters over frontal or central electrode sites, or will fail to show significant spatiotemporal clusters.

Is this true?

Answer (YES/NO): NO